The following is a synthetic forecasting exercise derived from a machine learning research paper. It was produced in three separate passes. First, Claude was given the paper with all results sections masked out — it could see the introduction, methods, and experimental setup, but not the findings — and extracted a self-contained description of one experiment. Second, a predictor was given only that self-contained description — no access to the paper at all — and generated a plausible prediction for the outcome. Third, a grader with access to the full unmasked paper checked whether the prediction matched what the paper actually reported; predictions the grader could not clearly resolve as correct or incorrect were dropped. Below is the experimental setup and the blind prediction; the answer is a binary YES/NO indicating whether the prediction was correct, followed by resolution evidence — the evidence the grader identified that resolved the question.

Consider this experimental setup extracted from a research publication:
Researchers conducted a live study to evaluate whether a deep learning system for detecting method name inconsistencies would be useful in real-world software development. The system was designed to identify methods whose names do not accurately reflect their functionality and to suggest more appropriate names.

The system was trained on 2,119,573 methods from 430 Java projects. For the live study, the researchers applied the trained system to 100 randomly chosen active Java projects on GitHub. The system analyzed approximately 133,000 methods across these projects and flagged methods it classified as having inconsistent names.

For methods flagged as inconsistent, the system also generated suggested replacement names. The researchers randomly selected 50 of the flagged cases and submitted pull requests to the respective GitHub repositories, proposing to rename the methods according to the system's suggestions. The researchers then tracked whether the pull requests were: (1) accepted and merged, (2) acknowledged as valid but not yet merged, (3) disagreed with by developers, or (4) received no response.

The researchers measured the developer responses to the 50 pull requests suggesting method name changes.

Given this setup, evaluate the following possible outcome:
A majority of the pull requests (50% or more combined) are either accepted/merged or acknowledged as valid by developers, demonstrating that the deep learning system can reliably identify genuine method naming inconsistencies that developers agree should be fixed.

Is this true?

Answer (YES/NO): YES